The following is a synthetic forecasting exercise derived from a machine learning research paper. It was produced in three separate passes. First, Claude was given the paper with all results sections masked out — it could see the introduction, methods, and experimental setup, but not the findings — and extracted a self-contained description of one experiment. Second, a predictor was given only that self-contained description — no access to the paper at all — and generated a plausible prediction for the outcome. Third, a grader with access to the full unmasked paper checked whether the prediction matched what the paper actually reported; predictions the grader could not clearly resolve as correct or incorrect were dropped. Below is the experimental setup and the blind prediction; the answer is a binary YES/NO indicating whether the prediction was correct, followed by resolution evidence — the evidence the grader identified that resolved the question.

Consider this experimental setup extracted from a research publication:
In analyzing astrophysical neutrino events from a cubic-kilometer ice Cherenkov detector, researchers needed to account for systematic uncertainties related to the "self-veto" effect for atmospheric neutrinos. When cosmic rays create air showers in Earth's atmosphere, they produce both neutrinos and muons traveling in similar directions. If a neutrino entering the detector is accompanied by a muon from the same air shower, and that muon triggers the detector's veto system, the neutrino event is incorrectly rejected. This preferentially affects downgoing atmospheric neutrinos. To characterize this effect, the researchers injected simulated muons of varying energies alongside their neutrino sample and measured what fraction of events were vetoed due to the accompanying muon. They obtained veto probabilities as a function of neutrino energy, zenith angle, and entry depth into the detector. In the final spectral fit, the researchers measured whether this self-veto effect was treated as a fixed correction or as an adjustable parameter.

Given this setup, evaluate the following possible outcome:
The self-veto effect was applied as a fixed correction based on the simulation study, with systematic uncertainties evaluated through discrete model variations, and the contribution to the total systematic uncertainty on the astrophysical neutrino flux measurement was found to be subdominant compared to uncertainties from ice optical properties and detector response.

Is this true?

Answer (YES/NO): NO